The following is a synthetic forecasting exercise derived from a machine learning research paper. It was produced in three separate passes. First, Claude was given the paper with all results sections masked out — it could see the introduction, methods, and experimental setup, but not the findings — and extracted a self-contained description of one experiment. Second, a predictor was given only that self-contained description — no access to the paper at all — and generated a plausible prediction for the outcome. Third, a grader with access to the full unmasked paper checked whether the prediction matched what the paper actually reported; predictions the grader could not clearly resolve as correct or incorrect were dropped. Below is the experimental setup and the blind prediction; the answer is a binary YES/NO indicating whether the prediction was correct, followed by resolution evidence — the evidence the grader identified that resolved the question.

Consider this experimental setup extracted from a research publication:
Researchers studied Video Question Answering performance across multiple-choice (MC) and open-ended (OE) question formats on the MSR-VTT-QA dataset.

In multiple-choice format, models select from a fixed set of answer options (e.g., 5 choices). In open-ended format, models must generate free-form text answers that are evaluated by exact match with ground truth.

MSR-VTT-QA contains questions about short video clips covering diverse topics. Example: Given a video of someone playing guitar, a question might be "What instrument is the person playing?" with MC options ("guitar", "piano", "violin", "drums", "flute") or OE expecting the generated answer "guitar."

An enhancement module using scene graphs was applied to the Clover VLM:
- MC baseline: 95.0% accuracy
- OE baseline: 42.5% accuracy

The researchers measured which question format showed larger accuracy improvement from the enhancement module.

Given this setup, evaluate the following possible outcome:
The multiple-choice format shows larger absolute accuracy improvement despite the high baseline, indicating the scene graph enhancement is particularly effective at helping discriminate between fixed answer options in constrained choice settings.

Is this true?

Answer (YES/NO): NO